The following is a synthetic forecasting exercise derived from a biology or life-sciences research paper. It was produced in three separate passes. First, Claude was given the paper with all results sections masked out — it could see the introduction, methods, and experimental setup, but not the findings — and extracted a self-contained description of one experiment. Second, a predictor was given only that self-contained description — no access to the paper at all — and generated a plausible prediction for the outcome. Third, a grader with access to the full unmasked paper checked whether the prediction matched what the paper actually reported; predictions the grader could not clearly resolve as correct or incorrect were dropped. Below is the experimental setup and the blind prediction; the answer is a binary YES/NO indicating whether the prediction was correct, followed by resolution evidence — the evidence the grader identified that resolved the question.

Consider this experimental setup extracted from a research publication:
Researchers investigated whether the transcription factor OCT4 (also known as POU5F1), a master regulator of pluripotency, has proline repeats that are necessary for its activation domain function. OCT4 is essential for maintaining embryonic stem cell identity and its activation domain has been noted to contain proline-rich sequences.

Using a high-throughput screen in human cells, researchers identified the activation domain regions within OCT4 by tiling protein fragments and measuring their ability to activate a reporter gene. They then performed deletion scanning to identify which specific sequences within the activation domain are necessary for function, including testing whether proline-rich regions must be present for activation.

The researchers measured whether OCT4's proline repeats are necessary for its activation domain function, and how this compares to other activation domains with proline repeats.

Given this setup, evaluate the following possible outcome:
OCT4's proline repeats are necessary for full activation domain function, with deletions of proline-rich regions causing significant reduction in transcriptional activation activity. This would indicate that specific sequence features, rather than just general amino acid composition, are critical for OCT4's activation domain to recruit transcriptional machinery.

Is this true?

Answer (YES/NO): YES